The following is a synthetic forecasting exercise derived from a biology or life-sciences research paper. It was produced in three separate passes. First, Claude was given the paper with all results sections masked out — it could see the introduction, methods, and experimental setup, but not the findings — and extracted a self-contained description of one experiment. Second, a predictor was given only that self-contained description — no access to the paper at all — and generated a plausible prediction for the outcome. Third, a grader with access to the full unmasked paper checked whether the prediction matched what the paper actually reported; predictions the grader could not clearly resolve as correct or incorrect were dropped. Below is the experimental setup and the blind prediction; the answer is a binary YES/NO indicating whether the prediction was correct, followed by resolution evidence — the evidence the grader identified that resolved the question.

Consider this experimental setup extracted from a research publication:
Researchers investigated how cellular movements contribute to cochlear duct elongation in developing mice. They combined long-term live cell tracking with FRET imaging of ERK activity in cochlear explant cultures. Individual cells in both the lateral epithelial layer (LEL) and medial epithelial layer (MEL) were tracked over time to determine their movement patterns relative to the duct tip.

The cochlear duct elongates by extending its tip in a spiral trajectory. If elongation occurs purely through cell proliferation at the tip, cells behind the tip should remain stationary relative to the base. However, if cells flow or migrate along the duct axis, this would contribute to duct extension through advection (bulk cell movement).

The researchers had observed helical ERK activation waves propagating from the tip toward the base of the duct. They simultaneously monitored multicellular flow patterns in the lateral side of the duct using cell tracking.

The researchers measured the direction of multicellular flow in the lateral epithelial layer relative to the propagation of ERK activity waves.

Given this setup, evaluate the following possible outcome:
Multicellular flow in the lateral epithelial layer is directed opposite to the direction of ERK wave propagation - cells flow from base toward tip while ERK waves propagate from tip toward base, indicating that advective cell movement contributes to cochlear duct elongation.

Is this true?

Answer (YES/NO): YES